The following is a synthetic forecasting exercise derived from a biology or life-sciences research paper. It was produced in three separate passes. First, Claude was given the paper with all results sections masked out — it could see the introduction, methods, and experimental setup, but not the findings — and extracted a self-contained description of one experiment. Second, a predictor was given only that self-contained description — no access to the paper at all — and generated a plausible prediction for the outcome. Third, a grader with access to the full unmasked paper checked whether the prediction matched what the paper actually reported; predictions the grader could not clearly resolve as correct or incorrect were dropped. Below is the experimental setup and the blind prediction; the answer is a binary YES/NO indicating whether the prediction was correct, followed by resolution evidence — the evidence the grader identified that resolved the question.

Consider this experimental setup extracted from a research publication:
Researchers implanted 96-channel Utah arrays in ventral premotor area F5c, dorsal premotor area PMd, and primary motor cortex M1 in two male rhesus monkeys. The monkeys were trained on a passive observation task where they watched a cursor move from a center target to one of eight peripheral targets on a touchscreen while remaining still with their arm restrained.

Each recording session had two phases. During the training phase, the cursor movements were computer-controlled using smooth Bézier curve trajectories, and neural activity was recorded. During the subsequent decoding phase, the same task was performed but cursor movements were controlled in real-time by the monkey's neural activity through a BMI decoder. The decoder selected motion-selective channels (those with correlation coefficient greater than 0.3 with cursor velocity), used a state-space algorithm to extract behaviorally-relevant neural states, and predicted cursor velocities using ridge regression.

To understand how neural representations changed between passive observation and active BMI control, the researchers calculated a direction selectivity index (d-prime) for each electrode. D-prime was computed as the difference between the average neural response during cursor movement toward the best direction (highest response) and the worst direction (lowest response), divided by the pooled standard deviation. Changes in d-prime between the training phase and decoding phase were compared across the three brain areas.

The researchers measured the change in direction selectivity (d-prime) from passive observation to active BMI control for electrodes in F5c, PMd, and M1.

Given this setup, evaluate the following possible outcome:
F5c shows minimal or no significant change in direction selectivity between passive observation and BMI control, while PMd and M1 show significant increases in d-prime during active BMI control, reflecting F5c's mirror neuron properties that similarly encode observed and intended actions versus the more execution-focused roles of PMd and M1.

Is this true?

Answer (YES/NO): NO